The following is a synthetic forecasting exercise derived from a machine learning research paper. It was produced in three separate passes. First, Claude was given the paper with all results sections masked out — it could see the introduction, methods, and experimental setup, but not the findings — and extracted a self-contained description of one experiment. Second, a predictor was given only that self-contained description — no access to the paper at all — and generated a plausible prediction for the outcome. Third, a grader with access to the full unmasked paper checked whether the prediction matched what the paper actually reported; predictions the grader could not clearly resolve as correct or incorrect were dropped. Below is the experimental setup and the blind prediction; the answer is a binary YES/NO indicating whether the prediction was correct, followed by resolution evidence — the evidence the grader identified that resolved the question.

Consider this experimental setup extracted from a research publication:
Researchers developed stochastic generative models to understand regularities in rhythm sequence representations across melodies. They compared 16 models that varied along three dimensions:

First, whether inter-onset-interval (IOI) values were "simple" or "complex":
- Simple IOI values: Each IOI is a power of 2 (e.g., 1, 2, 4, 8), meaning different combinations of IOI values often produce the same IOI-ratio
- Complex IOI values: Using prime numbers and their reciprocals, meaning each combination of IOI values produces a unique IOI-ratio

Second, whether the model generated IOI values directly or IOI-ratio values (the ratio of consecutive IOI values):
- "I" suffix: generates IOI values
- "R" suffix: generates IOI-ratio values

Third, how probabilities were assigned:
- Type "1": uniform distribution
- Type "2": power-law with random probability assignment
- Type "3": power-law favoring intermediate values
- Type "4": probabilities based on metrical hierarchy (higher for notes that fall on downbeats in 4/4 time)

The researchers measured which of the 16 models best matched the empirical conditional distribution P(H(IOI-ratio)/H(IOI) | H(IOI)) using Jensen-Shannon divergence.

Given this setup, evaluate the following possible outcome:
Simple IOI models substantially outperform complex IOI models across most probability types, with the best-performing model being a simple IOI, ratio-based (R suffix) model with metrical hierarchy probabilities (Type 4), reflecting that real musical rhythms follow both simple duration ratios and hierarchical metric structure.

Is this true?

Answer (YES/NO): NO